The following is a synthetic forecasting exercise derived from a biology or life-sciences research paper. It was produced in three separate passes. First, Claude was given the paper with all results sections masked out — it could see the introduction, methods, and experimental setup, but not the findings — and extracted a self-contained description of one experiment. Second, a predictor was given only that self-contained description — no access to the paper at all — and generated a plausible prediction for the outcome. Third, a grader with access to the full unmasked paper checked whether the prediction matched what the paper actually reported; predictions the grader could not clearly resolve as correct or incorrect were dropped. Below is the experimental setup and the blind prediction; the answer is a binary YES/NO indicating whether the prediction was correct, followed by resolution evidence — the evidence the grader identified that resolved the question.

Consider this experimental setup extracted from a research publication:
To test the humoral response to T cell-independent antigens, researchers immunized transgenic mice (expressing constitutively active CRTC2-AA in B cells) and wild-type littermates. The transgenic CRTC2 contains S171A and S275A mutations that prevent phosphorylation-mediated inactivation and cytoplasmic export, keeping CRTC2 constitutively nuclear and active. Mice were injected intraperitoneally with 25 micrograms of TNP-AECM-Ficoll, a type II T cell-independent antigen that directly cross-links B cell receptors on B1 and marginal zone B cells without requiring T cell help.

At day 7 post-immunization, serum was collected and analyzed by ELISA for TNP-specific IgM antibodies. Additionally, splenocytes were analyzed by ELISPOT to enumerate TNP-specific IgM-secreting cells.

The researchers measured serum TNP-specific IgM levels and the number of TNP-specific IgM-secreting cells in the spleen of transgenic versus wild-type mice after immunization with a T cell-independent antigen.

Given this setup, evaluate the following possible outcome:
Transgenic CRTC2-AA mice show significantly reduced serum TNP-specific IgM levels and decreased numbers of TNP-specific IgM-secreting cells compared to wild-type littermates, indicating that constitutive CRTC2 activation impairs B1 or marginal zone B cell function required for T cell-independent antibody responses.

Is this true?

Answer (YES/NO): NO